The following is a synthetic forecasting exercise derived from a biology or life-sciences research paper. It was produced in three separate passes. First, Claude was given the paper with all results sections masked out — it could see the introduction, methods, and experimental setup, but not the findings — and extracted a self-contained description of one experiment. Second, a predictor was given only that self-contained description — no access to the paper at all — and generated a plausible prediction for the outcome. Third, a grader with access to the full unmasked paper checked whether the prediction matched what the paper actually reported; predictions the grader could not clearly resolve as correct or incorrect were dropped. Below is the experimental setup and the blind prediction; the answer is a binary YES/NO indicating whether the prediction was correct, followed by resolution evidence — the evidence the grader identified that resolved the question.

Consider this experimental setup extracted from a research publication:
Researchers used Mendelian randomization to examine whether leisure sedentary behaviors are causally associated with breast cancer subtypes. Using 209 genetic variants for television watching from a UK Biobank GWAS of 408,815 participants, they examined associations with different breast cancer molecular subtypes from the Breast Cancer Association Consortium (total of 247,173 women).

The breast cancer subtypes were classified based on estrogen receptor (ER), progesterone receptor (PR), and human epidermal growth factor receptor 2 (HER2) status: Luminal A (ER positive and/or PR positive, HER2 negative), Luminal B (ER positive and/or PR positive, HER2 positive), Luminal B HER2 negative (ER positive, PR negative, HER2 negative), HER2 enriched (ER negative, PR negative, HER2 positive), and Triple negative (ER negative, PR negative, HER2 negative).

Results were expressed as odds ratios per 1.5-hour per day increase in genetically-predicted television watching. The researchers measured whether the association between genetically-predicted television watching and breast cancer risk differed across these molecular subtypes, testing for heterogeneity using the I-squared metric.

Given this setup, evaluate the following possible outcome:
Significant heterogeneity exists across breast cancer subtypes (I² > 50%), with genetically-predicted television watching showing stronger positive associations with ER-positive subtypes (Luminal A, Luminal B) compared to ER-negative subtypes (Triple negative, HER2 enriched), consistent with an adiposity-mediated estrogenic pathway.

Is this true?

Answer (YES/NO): NO